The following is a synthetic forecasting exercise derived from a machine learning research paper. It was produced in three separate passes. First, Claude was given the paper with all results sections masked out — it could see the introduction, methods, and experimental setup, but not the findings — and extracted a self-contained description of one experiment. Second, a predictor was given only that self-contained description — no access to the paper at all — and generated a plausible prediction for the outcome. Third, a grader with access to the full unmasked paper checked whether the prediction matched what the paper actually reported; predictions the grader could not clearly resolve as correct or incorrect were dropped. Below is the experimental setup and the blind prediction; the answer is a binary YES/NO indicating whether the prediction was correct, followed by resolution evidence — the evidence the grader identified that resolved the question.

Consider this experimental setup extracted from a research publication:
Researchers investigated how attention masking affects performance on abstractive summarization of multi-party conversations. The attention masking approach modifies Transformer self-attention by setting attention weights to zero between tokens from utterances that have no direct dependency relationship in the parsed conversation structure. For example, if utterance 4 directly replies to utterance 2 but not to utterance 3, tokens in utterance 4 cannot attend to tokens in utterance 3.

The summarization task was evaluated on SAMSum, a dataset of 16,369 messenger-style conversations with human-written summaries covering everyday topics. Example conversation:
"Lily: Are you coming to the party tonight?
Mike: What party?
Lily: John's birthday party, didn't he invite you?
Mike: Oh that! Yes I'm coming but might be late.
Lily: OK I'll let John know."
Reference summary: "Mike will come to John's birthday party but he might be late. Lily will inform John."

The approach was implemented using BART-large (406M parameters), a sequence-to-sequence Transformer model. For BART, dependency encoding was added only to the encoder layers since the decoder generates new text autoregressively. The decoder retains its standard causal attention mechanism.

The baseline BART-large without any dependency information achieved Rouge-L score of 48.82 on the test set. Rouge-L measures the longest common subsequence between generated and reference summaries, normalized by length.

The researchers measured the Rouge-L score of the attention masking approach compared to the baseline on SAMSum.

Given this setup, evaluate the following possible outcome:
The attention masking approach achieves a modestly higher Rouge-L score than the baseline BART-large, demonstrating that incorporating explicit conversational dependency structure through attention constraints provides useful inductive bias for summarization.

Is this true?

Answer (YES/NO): NO